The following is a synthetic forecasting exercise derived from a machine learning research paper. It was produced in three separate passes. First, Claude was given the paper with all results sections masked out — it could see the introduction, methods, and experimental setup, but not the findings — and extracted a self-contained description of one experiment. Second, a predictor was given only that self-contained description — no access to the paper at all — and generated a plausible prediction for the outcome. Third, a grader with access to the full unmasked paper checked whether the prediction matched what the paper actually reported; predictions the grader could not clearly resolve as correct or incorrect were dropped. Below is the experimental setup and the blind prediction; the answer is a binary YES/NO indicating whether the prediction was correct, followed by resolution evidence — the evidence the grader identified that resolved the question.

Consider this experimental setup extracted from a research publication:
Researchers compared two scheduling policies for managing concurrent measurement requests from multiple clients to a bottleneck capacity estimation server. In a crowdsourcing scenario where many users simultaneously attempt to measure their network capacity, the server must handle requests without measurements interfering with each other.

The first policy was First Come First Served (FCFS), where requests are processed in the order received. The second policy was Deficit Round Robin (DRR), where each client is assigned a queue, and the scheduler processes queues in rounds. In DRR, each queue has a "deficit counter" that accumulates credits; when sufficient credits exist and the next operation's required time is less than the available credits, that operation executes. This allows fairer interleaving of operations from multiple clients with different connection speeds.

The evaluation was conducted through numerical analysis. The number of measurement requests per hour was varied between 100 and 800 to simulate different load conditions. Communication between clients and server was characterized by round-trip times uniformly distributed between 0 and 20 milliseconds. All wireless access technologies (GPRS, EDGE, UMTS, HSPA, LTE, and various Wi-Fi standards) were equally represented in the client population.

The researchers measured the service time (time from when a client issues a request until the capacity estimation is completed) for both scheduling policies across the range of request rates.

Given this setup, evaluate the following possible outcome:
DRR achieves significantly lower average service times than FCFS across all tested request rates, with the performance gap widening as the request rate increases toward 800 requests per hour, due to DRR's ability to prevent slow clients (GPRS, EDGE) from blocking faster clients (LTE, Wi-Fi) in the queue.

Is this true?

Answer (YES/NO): NO